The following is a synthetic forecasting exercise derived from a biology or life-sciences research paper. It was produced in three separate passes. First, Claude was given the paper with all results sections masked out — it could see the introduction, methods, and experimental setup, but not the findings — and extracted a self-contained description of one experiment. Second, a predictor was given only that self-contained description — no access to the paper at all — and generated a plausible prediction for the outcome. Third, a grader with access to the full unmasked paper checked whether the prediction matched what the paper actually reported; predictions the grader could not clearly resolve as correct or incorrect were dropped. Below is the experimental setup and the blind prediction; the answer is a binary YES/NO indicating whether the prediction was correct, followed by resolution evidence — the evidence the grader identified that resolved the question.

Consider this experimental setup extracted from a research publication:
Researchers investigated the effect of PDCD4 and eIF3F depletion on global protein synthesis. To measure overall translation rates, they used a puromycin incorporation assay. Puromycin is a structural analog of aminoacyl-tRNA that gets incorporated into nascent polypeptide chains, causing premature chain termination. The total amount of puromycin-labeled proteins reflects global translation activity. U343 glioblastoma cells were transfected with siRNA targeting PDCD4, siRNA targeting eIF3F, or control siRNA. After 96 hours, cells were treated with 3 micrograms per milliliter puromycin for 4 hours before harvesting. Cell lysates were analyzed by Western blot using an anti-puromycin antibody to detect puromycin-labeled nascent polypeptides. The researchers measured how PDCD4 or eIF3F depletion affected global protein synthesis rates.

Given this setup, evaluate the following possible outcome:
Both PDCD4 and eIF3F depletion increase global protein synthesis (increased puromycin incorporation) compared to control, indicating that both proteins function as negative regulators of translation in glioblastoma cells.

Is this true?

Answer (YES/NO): NO